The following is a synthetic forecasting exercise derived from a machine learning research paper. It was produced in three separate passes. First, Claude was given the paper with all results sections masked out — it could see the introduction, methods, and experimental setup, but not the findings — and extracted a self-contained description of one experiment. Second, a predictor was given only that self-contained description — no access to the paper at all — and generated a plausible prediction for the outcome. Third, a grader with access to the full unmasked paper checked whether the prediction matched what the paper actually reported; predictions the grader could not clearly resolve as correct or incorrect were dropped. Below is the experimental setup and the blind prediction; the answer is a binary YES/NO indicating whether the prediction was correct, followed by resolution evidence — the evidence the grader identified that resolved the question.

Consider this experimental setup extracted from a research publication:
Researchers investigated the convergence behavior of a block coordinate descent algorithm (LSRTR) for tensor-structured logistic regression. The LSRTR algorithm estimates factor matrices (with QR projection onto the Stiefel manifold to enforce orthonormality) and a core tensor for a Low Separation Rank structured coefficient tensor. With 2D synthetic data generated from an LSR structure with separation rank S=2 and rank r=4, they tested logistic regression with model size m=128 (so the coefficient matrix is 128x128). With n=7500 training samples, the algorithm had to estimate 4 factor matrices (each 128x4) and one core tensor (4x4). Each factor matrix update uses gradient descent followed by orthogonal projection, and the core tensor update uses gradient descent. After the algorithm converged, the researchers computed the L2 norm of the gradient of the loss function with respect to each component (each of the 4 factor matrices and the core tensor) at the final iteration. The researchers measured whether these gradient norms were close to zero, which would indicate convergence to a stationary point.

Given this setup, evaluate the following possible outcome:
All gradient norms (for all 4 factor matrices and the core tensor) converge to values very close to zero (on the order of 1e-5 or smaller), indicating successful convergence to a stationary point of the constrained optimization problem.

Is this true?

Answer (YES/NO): NO